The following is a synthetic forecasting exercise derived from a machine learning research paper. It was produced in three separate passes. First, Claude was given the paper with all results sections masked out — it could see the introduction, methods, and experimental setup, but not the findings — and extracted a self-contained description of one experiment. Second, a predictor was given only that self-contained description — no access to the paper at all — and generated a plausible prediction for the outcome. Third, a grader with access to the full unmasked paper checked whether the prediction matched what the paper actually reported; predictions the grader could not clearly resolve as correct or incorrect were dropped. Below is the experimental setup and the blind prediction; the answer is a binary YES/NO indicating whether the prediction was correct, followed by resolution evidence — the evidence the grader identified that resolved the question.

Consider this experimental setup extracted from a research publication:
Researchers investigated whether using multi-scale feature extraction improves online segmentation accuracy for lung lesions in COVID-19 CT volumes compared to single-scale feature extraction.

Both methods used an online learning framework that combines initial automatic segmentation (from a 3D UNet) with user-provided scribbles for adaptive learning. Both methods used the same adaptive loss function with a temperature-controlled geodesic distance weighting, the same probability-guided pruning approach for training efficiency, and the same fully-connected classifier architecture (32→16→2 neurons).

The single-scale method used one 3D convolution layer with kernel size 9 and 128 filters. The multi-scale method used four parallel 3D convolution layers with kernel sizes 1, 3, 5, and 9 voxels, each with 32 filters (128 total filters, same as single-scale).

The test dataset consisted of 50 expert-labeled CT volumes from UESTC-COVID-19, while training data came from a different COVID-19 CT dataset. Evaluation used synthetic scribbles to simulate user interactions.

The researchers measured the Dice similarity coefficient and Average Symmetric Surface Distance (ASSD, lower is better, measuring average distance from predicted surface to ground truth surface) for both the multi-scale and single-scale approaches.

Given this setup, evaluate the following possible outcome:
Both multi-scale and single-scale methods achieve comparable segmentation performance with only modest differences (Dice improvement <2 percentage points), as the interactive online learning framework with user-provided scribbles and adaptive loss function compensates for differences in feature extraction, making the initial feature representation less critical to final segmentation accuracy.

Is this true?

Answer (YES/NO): YES